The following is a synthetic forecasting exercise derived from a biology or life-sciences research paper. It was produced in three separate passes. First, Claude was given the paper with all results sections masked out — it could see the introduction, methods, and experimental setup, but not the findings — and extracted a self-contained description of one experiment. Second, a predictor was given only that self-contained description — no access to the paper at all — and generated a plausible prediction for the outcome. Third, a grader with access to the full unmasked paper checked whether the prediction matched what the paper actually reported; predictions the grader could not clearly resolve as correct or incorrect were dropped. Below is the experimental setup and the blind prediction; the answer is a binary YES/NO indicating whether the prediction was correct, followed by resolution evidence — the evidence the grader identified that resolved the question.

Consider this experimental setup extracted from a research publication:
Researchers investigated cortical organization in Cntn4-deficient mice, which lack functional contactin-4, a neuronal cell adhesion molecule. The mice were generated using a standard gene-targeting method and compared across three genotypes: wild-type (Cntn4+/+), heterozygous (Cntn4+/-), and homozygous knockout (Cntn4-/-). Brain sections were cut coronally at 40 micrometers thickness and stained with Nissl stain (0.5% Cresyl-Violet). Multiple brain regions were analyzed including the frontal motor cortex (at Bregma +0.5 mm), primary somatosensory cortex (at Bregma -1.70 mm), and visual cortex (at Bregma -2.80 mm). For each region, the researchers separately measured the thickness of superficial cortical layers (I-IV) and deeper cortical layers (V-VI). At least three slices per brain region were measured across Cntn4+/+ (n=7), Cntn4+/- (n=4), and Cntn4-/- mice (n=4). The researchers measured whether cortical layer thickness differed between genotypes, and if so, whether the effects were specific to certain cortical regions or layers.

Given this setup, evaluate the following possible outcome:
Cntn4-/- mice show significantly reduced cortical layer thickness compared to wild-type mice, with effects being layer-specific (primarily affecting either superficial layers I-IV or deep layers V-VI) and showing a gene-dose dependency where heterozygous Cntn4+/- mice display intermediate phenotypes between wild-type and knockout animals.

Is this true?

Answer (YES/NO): NO